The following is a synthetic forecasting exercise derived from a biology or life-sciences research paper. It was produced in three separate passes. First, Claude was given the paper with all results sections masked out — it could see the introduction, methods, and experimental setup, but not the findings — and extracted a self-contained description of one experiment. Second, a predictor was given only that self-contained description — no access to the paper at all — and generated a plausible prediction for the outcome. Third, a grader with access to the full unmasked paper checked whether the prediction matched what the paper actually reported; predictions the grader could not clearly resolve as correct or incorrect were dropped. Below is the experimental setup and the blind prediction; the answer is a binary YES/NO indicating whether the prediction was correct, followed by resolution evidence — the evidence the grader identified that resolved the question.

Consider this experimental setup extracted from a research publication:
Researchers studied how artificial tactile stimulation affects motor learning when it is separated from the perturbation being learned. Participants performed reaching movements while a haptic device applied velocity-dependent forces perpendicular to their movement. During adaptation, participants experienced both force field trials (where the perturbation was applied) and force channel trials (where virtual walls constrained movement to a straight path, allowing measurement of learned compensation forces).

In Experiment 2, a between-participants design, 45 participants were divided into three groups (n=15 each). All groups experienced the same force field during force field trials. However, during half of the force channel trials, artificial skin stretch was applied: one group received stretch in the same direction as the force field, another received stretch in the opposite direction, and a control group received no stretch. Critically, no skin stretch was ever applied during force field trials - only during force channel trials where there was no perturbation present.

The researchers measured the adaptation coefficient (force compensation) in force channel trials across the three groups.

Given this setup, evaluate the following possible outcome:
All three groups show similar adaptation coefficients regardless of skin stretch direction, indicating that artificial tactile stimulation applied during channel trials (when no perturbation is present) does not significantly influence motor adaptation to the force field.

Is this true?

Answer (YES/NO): NO